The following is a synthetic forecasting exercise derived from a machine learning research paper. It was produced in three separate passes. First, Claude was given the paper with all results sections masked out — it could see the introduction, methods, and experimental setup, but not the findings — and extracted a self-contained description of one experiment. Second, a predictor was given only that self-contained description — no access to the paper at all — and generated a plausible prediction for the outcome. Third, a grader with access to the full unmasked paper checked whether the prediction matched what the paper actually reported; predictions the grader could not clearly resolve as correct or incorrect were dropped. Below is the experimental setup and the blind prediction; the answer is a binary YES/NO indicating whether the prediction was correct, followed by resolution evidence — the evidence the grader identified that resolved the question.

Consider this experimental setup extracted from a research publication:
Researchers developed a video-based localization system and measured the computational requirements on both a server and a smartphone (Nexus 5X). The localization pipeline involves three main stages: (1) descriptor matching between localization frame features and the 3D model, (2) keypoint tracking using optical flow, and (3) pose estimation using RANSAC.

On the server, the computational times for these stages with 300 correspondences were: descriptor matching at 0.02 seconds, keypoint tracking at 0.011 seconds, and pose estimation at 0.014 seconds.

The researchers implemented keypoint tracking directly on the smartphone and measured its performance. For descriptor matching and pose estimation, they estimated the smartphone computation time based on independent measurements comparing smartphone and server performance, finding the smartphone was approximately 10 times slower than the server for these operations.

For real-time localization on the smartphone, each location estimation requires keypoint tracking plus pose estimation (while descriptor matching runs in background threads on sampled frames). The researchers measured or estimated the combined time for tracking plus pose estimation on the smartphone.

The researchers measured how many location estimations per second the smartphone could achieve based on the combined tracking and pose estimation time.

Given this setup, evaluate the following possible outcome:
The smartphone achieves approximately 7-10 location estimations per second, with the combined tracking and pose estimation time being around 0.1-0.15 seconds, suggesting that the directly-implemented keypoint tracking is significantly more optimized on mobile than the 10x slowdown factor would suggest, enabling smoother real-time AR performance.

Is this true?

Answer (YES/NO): NO